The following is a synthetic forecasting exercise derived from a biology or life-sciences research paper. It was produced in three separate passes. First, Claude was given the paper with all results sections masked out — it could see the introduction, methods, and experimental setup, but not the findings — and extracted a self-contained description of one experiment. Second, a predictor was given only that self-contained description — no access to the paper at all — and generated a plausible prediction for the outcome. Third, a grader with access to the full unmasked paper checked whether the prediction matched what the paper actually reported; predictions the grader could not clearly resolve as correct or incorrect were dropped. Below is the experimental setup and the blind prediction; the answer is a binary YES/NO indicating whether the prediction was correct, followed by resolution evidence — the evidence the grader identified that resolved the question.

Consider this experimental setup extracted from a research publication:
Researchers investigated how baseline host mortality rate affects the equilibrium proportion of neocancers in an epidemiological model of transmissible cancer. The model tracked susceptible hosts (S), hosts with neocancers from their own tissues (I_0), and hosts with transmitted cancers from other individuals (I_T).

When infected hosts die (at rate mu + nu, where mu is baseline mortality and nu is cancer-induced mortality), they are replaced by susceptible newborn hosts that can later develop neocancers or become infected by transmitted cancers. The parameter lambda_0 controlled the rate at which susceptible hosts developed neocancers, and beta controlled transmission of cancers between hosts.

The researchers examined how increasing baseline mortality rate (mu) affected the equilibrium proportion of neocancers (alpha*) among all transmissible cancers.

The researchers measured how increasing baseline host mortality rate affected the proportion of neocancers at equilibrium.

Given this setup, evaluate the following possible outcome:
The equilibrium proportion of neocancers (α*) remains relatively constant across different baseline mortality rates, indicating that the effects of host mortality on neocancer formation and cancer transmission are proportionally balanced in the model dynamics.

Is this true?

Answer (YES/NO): NO